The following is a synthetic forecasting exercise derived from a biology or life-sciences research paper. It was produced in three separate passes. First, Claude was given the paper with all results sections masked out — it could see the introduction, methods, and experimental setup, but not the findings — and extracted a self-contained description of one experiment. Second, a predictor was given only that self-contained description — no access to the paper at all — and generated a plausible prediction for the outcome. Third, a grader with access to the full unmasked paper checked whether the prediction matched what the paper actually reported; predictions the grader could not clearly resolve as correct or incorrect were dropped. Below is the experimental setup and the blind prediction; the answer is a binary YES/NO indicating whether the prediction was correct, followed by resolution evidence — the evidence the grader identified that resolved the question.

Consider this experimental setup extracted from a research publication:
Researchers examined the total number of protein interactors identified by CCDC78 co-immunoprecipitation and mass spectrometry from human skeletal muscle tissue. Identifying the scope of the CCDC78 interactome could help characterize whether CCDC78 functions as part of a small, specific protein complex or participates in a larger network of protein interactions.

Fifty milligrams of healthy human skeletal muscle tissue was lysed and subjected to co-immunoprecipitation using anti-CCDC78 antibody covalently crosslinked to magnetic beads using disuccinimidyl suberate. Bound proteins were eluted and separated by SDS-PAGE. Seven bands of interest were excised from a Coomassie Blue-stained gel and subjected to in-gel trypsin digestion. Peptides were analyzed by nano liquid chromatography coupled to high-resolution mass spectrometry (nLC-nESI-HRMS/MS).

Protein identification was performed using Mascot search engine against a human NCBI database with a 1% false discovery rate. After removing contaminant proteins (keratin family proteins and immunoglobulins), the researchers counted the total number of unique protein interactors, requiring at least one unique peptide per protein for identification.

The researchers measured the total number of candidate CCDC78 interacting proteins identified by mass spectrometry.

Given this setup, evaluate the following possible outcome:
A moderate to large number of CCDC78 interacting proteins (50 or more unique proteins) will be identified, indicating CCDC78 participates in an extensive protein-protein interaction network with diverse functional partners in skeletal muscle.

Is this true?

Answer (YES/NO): YES